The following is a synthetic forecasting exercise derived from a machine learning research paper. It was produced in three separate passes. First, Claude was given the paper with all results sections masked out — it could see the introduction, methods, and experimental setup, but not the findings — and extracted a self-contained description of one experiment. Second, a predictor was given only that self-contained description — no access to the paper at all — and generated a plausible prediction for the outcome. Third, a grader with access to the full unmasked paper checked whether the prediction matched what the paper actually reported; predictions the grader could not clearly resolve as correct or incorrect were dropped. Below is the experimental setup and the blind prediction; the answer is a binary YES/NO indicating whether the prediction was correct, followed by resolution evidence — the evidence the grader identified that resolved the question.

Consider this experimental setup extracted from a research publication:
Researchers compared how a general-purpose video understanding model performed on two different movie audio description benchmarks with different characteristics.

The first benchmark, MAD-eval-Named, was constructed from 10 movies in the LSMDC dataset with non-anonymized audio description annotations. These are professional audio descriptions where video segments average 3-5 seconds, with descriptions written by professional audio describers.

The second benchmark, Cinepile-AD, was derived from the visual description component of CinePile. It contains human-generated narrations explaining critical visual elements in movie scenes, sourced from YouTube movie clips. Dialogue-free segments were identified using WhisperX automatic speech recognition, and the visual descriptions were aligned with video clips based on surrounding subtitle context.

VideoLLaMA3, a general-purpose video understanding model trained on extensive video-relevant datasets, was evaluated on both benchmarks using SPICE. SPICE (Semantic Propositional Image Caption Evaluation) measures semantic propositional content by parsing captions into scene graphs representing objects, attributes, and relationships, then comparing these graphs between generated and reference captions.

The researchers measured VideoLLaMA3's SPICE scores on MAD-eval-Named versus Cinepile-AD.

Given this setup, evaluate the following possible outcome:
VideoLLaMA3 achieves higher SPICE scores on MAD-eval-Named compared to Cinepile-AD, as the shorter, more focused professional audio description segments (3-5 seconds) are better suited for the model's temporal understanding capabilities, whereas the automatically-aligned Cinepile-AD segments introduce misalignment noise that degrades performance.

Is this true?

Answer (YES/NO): YES